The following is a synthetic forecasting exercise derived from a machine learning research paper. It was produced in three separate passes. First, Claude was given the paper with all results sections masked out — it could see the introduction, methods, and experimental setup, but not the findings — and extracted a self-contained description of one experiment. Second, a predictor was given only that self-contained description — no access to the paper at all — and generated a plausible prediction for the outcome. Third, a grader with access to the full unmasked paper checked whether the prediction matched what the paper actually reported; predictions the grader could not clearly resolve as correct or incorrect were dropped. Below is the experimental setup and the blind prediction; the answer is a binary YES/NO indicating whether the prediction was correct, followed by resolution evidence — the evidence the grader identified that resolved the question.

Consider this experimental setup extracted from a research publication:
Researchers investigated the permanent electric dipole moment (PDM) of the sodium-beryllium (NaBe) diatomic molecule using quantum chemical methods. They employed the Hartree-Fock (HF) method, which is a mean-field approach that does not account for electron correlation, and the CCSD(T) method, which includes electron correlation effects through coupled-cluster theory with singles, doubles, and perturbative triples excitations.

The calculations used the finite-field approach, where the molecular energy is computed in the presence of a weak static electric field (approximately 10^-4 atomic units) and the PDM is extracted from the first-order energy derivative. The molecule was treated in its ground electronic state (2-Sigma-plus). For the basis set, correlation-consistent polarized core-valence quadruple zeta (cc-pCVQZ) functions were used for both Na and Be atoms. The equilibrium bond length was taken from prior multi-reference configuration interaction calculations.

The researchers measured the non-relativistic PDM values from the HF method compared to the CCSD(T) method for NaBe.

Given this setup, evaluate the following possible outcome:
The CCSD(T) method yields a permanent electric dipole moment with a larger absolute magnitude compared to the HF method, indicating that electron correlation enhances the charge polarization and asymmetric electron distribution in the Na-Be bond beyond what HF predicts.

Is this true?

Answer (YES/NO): YES